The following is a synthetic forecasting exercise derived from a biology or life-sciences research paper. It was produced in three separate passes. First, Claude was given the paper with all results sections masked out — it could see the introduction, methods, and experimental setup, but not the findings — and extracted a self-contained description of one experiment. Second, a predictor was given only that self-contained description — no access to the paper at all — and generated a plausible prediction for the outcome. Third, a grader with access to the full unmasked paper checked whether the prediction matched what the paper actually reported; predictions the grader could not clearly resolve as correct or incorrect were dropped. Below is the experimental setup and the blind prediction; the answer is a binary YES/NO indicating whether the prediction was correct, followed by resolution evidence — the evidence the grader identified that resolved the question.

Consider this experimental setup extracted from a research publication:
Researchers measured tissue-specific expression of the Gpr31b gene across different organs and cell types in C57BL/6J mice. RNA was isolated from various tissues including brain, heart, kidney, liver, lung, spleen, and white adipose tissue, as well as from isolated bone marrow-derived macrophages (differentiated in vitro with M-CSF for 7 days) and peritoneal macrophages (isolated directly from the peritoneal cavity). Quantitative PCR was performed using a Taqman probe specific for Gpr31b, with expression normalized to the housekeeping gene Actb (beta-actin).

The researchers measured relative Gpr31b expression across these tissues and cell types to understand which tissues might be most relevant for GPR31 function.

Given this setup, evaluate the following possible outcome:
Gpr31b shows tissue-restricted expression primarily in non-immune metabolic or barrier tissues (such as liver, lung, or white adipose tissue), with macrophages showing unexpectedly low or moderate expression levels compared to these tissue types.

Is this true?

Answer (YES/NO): NO